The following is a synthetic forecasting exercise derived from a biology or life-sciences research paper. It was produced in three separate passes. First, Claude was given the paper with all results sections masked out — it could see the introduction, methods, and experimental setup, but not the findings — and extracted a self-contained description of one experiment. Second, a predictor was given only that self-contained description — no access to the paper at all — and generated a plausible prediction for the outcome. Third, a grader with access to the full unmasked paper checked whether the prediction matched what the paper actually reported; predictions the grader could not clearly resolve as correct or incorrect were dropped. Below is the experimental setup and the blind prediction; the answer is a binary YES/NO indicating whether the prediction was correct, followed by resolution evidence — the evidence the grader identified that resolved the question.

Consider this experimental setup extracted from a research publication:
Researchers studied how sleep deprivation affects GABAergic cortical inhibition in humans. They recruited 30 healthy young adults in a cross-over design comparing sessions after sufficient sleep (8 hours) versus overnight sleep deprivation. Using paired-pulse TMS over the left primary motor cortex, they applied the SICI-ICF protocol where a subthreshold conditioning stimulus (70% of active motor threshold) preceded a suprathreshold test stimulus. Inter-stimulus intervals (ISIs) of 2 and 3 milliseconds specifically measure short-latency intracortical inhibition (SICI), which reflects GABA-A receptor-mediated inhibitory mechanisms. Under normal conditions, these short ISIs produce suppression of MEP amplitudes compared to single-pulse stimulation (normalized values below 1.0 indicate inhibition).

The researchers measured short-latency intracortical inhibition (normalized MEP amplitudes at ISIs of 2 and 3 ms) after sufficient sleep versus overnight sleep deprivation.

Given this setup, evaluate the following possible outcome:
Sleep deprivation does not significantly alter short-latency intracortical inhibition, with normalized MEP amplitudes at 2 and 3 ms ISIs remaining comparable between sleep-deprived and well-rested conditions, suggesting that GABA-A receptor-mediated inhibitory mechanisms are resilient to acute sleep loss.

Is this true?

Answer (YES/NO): NO